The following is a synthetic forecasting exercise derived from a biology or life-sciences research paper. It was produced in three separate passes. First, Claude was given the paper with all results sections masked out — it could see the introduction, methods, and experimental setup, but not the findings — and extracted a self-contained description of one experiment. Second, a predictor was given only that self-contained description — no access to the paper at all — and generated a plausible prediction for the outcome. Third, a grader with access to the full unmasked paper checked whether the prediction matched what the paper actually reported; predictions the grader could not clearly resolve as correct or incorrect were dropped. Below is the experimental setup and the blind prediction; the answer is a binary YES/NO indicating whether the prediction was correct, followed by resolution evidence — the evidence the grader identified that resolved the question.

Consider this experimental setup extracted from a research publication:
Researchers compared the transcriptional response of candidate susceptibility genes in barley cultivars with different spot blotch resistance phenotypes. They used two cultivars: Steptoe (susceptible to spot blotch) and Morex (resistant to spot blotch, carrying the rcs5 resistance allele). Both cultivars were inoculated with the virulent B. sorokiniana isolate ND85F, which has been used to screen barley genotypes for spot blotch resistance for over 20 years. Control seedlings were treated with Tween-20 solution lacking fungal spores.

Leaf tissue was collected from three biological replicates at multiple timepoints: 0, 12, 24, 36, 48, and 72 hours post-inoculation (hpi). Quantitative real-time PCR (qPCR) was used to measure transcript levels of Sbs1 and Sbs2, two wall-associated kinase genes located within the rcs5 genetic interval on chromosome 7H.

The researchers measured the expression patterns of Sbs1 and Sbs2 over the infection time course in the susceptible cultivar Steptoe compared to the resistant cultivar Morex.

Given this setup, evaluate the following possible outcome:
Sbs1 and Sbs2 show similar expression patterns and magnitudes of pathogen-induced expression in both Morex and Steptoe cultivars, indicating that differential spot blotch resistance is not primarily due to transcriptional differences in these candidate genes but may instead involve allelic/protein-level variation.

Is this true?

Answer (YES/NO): NO